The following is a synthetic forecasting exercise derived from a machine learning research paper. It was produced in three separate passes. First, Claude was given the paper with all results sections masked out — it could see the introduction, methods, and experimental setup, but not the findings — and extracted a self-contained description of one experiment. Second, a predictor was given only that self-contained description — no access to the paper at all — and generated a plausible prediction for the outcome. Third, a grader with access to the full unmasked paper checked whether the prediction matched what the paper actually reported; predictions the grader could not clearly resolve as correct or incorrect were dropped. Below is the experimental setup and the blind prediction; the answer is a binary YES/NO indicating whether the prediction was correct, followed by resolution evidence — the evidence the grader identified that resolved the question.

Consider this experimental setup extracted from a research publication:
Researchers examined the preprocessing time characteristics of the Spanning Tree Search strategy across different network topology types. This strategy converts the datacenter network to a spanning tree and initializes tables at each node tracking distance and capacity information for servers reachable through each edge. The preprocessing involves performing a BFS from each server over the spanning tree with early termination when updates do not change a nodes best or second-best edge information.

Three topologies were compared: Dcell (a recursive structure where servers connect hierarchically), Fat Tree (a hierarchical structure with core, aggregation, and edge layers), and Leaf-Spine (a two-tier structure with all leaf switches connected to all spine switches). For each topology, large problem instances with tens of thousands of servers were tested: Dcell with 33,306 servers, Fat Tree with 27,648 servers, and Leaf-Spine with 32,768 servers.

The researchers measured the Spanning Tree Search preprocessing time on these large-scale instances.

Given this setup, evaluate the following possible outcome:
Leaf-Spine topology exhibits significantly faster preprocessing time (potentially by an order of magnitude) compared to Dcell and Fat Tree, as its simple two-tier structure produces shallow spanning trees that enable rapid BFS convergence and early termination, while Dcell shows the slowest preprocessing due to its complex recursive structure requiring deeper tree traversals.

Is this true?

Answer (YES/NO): NO